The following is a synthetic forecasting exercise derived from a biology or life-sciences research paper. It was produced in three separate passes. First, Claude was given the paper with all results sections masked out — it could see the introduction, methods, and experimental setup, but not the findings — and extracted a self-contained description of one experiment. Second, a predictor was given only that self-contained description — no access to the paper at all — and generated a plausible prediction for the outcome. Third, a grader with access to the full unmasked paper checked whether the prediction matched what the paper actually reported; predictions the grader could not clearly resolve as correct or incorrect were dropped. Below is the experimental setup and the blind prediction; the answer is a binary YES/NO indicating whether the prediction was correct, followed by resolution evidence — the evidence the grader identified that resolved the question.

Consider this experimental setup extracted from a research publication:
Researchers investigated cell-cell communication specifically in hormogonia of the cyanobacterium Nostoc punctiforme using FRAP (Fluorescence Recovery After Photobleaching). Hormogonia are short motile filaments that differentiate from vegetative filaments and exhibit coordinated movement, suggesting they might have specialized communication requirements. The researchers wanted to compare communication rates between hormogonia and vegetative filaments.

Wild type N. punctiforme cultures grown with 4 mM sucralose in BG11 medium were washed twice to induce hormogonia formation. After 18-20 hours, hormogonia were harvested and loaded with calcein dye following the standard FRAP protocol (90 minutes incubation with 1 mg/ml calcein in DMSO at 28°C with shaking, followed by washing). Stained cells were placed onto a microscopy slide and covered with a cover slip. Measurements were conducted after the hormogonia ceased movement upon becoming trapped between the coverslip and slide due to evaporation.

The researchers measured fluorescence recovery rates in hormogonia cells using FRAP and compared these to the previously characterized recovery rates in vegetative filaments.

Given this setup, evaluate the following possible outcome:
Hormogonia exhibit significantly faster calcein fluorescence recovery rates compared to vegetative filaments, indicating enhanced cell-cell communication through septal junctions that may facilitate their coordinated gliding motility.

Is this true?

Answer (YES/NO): YES